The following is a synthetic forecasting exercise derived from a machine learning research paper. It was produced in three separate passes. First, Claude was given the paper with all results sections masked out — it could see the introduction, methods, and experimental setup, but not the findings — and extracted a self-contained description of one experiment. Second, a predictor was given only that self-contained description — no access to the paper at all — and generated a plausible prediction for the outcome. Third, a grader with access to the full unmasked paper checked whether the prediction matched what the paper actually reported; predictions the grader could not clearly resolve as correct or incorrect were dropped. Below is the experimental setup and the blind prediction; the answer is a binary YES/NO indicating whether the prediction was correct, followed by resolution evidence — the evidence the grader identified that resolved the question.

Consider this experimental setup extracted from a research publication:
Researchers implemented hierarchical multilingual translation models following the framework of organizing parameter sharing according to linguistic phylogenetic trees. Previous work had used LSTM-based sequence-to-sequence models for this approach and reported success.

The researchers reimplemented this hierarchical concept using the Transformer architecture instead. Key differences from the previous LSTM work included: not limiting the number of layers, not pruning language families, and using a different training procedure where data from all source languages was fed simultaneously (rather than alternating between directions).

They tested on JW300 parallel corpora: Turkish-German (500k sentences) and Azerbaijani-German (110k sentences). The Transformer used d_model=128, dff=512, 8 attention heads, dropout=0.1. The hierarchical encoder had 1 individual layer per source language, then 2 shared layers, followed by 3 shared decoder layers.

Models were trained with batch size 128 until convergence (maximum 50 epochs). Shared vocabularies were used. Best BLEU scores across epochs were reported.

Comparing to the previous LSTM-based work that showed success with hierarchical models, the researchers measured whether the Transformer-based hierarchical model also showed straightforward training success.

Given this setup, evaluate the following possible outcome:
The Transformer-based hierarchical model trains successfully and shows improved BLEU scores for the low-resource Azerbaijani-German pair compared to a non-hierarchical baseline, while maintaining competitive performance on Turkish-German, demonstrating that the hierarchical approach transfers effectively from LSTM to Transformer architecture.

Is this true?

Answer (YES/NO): NO